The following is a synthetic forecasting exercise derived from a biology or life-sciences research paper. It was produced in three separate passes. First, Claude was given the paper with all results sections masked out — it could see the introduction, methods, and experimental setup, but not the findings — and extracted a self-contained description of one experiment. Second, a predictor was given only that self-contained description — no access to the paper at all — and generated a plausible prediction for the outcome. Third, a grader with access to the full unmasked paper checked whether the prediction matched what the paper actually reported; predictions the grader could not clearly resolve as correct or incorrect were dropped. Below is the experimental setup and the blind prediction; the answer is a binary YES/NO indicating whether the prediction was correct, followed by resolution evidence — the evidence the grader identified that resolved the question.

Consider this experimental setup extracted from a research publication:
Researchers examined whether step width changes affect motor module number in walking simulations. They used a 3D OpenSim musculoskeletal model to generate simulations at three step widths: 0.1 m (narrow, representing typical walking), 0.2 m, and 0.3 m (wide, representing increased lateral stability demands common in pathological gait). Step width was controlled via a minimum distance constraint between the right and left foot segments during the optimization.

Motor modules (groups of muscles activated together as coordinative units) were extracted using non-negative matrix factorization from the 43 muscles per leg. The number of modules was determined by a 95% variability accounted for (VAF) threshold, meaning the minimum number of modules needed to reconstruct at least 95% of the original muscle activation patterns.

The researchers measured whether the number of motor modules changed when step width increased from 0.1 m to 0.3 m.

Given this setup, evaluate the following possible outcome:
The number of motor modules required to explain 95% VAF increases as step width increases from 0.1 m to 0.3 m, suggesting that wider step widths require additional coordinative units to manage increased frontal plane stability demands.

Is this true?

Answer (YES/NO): NO